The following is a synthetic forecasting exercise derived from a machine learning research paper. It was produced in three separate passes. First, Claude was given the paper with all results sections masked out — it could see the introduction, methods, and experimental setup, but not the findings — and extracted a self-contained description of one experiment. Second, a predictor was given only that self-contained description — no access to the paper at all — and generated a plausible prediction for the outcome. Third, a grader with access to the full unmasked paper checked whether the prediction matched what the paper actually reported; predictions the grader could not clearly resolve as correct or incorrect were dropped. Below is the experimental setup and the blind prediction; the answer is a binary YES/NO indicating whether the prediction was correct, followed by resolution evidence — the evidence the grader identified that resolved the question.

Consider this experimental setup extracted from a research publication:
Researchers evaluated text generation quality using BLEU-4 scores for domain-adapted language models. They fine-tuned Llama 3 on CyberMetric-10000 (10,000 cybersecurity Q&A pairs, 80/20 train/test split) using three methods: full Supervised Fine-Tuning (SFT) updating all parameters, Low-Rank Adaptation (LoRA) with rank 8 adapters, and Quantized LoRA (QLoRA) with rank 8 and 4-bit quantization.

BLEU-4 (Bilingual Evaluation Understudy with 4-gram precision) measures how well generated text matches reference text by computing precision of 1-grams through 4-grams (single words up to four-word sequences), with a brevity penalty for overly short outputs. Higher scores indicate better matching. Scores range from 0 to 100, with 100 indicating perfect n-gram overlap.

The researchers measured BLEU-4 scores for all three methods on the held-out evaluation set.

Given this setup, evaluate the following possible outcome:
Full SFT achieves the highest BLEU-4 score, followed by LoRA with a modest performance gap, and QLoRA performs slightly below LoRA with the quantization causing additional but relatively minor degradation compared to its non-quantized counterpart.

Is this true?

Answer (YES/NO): NO